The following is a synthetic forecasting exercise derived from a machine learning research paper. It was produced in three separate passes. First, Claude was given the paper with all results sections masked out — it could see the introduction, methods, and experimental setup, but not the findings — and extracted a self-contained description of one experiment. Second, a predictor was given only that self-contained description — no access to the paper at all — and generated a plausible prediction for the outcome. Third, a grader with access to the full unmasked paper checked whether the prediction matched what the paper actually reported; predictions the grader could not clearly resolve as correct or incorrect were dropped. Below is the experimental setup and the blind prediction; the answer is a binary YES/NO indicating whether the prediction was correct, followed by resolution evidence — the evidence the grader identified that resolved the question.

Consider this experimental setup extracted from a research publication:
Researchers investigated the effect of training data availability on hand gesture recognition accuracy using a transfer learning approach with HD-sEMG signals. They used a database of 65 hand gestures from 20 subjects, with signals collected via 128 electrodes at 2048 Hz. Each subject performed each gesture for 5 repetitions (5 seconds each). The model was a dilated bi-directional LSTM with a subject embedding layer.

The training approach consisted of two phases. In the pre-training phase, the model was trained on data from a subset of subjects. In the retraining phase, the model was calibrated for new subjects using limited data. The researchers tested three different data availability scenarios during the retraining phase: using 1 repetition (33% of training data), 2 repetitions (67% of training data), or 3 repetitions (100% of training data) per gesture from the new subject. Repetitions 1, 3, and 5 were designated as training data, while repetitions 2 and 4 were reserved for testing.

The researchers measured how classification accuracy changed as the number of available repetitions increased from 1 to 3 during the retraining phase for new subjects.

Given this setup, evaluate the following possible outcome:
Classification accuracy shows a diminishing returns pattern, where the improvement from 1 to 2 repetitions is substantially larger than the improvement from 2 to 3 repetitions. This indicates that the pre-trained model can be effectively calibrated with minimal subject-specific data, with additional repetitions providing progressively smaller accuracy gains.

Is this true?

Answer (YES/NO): YES